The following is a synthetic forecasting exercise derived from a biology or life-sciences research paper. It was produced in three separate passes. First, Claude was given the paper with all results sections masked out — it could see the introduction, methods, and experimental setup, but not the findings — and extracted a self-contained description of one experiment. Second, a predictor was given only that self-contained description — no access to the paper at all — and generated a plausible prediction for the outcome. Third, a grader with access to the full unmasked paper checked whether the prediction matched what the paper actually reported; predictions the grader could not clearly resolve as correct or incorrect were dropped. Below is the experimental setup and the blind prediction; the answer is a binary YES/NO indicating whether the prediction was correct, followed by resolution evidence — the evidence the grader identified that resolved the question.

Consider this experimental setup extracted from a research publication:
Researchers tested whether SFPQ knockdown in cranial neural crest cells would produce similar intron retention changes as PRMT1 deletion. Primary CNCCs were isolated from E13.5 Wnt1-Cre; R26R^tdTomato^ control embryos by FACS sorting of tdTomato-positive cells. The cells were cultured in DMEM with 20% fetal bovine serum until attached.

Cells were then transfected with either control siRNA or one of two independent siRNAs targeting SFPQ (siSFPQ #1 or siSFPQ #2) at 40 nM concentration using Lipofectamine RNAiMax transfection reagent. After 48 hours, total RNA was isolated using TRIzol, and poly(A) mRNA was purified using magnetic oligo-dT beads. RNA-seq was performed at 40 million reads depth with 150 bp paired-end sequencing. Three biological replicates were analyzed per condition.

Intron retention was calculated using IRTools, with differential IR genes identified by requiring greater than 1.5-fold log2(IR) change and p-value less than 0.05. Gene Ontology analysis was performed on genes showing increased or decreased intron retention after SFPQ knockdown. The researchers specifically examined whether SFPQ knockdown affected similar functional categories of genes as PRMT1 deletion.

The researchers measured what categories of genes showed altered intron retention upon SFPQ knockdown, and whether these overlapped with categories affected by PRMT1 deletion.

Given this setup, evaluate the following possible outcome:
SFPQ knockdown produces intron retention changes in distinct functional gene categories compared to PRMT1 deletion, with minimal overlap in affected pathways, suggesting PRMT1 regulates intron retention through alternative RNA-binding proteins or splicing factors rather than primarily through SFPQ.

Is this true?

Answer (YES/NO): NO